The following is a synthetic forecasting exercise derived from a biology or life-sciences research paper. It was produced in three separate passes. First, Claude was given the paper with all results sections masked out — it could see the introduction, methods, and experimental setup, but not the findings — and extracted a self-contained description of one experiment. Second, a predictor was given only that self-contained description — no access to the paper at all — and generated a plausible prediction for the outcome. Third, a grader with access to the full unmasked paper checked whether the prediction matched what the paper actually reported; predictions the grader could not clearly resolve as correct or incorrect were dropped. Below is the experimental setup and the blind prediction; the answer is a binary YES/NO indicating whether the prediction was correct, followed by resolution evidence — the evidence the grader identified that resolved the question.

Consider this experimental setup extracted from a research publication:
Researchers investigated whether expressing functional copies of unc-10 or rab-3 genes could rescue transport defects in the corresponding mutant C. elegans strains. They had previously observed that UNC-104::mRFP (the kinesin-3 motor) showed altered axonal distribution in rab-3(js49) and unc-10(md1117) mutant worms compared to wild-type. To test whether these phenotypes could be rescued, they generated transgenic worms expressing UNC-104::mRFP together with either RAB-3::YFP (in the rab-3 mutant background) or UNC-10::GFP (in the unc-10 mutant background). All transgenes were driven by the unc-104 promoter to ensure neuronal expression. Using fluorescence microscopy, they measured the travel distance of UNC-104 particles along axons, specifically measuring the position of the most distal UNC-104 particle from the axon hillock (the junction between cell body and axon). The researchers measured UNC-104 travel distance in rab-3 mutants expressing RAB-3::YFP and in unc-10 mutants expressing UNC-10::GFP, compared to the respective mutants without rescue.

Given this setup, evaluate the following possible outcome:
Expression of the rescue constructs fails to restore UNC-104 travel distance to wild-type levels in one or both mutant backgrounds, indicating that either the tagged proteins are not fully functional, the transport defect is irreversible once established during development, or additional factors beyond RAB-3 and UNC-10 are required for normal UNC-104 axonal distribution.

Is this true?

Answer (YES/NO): NO